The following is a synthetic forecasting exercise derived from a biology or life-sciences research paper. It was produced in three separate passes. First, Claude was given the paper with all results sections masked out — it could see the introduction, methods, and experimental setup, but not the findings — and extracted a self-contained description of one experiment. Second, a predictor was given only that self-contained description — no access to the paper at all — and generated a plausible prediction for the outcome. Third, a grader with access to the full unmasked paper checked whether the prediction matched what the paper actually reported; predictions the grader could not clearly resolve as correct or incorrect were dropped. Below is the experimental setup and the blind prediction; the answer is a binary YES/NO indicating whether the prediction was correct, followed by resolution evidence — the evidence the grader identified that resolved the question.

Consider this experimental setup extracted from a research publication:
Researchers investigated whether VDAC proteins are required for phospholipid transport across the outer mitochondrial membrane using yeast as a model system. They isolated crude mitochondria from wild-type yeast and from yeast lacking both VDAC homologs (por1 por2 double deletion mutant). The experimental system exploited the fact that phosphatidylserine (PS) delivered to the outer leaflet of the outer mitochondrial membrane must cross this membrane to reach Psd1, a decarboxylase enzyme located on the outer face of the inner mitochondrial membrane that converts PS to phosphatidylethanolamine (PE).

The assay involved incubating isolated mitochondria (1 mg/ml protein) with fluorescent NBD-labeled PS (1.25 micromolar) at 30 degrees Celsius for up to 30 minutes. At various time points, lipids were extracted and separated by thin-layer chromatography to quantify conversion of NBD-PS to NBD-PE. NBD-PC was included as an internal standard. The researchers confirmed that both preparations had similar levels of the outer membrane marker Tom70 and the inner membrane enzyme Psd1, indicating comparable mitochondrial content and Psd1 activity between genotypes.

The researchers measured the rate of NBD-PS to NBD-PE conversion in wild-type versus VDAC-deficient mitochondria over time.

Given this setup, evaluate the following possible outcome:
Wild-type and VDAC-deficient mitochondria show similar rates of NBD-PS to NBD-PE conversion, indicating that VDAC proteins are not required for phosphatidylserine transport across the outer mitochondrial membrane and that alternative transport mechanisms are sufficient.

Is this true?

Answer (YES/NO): NO